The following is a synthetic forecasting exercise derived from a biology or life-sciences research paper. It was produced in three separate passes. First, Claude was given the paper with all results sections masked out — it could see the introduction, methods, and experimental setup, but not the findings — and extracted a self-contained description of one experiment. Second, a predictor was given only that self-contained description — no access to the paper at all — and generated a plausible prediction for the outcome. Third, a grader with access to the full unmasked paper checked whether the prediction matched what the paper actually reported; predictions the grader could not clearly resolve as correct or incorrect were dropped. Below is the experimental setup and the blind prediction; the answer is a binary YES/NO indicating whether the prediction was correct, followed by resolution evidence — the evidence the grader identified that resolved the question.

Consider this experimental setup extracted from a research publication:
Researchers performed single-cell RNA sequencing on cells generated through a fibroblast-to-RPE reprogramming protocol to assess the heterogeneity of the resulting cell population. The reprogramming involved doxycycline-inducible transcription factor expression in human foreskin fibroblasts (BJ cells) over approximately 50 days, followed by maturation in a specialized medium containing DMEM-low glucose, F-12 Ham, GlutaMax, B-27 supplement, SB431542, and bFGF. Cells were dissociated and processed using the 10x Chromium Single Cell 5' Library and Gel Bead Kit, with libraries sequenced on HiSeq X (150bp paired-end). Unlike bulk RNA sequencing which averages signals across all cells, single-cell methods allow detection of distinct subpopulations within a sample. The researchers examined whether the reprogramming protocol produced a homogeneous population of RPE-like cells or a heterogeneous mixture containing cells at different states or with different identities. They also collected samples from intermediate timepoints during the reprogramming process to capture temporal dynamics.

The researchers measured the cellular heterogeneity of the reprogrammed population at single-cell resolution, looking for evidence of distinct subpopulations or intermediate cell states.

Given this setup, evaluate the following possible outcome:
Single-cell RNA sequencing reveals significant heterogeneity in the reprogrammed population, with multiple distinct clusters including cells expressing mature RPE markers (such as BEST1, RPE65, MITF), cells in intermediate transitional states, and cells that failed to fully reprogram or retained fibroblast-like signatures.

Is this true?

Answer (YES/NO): YES